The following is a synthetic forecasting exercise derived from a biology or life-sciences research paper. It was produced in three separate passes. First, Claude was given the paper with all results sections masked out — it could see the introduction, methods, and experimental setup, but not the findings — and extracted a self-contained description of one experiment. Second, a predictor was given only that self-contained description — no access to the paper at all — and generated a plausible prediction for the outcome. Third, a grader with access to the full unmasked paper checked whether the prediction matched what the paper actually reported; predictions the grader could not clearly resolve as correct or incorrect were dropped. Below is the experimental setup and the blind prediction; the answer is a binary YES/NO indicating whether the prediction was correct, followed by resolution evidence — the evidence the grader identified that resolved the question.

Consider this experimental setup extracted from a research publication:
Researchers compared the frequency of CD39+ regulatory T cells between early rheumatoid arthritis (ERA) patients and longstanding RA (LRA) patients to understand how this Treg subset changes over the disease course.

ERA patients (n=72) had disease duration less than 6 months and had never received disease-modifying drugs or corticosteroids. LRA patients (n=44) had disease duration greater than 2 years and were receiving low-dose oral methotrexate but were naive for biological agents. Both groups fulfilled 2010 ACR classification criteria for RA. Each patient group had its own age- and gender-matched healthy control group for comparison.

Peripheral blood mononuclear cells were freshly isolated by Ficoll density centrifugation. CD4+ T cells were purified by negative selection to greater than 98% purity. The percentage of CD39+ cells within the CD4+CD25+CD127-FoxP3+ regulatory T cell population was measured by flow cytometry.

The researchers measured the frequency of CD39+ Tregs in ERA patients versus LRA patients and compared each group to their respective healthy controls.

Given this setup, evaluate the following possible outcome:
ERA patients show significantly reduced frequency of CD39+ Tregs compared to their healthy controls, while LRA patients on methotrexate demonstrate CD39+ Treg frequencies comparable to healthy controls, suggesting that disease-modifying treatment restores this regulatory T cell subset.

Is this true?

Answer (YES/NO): NO